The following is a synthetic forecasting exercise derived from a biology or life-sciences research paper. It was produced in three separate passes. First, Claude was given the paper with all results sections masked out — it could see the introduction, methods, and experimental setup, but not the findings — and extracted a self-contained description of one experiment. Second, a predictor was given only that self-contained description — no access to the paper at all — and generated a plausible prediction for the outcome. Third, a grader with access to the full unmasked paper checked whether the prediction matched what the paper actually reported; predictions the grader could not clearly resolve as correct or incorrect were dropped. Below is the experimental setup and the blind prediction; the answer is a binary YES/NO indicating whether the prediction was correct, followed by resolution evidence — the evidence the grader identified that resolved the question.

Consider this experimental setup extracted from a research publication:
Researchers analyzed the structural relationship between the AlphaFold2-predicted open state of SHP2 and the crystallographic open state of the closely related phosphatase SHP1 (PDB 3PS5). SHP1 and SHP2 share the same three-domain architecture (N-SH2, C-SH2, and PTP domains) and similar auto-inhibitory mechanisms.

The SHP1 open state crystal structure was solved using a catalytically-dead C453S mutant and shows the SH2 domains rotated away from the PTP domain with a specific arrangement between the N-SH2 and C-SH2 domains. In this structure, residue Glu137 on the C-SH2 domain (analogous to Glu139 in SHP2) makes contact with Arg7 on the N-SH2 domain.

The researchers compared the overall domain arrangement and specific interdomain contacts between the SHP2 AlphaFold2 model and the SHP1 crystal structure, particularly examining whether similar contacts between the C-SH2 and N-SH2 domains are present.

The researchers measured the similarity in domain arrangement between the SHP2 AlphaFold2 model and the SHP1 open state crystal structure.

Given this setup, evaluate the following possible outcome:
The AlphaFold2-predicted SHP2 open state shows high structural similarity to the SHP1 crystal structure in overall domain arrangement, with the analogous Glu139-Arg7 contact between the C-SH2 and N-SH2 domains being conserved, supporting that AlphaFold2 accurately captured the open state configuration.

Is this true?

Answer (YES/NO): NO